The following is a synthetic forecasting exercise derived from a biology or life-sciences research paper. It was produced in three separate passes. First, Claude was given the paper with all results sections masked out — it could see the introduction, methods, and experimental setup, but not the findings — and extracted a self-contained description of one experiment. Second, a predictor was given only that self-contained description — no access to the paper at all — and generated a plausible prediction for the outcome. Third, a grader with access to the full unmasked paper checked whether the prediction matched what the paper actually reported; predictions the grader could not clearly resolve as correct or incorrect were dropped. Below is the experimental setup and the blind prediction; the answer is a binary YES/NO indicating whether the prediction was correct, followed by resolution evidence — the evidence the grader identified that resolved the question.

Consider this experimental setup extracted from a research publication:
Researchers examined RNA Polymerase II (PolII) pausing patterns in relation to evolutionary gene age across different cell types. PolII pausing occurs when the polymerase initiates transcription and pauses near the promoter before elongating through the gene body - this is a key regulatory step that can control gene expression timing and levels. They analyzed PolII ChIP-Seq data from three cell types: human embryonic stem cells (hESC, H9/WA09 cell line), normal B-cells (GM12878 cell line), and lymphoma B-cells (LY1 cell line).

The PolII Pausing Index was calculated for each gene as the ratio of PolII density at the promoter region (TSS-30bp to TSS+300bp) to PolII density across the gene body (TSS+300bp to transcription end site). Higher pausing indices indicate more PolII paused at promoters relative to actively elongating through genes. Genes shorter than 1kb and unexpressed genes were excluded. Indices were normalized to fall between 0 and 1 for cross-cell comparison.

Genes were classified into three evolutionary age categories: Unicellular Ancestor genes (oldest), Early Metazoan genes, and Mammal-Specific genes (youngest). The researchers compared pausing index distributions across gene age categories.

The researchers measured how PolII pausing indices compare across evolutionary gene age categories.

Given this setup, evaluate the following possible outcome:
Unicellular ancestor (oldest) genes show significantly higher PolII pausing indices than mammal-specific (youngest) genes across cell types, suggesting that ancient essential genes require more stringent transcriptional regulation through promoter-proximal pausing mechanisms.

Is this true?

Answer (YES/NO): YES